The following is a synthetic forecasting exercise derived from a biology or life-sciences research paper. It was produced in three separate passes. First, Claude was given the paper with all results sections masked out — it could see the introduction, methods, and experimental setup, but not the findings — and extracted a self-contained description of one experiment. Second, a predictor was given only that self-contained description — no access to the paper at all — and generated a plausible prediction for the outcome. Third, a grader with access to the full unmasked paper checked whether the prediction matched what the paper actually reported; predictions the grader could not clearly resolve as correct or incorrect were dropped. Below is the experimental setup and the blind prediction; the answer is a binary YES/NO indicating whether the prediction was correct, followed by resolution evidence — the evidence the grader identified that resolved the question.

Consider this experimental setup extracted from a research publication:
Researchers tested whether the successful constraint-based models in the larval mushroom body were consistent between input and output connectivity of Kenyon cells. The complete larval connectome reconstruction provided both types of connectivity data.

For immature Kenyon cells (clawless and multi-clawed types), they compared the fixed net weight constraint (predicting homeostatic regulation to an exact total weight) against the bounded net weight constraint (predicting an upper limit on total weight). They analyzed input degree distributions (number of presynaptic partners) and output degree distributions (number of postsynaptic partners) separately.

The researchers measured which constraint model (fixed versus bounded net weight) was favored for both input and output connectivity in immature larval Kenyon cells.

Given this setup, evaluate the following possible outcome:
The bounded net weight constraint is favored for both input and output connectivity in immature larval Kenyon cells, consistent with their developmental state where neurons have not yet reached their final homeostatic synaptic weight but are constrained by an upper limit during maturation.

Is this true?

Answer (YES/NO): NO